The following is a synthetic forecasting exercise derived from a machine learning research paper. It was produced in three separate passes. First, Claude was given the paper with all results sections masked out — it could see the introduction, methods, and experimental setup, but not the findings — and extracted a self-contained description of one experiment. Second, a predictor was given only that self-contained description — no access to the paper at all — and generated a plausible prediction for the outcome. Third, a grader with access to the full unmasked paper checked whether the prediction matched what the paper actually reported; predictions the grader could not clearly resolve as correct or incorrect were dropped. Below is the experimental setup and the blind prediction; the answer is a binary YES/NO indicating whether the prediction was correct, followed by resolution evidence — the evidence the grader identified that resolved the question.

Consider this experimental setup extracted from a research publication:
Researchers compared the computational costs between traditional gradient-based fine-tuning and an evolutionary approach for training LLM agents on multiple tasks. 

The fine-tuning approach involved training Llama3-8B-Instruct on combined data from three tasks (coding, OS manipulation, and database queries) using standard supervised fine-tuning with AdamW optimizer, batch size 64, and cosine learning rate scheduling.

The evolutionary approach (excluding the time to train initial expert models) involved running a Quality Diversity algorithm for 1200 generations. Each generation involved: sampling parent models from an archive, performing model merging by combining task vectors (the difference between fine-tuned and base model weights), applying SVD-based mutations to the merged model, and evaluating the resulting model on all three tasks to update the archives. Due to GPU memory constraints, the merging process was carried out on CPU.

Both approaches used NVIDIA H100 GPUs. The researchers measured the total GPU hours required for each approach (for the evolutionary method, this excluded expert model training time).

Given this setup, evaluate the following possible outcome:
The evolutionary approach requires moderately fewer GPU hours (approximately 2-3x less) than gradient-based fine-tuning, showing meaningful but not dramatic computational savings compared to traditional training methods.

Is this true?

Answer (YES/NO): NO